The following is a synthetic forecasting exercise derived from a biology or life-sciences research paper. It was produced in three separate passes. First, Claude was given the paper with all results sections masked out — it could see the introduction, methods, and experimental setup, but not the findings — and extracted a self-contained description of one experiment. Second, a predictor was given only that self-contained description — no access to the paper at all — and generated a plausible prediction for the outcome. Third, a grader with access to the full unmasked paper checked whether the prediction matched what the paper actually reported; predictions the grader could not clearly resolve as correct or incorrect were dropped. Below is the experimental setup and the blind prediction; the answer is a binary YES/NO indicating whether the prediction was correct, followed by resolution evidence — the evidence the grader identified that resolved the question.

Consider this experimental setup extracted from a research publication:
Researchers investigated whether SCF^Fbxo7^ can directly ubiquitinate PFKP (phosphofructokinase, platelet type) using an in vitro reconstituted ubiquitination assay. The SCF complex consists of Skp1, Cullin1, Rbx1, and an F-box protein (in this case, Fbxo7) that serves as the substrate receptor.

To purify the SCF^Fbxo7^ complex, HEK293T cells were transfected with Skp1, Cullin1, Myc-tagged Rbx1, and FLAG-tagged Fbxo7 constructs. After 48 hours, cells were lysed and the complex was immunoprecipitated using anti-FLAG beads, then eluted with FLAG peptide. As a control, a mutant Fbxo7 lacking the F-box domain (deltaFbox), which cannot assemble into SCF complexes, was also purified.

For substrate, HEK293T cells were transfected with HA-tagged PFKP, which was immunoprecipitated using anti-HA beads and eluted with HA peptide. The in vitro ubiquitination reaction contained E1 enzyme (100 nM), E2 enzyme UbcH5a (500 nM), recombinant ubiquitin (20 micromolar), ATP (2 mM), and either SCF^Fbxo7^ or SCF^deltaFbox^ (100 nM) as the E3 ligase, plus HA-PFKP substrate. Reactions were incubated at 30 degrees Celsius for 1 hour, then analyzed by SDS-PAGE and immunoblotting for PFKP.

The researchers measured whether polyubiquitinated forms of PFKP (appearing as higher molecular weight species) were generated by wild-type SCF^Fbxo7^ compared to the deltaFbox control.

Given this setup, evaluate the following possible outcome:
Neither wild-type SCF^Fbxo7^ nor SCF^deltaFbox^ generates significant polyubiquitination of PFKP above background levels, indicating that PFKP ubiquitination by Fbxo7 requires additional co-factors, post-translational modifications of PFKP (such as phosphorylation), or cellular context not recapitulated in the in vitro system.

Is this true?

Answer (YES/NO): NO